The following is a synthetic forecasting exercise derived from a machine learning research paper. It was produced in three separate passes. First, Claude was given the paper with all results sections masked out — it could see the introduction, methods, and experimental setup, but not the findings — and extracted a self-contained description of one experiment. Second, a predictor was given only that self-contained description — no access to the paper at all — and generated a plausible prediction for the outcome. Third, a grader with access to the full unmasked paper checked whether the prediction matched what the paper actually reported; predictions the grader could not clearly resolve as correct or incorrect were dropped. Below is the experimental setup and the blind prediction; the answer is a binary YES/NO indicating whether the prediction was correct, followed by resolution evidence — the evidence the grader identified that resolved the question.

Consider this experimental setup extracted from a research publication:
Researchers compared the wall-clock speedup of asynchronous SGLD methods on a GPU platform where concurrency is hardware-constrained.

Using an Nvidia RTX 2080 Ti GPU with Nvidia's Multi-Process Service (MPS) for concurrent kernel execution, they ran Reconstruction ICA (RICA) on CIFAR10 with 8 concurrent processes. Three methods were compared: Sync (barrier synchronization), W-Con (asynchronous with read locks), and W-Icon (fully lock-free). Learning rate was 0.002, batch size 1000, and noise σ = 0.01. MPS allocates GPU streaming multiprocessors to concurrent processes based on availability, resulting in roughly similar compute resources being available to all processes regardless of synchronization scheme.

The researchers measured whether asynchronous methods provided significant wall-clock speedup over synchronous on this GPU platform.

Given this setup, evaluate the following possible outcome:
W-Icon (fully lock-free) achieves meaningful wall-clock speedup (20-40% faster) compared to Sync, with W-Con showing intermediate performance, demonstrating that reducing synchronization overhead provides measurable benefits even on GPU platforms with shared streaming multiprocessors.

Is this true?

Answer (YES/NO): NO